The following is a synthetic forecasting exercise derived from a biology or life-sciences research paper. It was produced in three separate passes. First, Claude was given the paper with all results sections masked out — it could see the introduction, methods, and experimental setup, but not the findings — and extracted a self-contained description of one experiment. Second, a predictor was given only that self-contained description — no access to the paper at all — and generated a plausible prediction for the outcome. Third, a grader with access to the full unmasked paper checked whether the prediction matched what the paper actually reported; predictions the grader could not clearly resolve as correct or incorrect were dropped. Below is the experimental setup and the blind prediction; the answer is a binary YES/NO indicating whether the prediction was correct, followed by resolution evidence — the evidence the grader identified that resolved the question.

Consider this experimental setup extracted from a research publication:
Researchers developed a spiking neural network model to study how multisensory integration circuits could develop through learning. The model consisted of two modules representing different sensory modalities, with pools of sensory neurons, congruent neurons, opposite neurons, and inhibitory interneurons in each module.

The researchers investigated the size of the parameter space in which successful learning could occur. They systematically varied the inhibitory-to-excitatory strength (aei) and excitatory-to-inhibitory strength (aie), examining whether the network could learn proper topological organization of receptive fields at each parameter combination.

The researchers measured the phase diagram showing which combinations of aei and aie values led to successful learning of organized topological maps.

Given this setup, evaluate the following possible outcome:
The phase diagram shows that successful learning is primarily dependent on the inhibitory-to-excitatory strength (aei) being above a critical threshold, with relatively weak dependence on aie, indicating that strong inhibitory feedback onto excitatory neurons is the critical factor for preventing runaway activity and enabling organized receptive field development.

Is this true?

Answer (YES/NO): NO